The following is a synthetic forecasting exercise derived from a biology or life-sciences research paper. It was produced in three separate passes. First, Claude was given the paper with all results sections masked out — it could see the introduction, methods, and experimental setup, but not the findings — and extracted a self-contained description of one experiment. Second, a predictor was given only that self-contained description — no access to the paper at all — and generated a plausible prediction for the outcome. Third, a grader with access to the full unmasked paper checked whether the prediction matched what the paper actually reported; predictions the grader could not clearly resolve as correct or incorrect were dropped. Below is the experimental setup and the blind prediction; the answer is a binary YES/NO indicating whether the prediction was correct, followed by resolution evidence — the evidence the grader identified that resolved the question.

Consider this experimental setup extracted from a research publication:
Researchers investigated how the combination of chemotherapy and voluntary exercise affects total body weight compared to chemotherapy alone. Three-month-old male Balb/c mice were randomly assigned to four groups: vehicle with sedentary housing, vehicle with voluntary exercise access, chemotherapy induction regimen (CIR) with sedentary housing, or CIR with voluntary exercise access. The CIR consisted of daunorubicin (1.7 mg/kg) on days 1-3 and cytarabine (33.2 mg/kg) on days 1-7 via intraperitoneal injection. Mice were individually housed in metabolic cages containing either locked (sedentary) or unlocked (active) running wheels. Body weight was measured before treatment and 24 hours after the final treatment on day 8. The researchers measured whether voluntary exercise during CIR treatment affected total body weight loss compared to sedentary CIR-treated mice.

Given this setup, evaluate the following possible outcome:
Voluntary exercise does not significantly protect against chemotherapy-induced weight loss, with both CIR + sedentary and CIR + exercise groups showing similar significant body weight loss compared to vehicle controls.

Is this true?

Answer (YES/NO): NO